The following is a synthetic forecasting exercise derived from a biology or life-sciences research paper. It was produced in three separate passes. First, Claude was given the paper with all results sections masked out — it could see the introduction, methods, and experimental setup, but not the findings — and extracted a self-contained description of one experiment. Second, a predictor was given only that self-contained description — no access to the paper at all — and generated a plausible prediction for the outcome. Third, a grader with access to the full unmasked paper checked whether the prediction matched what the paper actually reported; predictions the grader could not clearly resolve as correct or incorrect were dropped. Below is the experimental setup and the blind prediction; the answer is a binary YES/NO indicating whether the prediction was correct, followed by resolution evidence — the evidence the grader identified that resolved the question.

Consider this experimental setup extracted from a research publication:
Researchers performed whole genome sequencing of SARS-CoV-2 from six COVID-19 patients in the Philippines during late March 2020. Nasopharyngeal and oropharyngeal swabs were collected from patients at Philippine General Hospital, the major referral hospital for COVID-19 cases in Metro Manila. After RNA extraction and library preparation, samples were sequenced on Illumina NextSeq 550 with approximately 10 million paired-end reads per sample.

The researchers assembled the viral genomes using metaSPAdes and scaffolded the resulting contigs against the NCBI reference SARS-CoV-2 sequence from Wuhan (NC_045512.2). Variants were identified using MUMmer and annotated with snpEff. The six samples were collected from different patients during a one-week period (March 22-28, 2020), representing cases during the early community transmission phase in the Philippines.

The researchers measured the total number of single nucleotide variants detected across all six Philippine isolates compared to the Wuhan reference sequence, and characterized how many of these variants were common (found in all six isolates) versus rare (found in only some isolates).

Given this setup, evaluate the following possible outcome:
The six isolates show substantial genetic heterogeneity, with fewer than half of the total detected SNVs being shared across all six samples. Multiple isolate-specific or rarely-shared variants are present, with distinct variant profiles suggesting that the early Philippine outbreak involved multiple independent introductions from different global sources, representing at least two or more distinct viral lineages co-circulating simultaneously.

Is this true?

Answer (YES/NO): NO